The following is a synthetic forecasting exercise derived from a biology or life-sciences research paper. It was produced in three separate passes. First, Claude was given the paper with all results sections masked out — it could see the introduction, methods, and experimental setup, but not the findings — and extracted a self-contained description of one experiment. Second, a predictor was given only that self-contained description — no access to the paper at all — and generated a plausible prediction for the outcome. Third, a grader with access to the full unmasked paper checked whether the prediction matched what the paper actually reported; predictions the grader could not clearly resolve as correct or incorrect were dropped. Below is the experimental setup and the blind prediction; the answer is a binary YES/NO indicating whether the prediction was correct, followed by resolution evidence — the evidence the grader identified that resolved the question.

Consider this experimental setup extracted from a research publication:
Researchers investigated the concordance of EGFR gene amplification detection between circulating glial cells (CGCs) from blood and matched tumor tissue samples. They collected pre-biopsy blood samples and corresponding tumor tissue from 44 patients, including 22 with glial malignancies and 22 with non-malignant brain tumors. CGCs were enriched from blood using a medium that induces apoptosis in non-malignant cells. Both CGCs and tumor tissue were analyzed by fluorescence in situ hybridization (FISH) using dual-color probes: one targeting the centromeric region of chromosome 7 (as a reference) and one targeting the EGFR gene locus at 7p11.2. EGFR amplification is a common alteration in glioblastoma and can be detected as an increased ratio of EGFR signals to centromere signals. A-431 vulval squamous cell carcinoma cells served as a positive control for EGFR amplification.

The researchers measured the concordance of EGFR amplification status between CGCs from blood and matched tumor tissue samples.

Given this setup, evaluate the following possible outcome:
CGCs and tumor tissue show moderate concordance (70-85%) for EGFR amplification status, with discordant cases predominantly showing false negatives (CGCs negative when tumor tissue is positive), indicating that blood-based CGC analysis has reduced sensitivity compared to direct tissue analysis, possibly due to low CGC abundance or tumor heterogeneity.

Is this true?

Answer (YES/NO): NO